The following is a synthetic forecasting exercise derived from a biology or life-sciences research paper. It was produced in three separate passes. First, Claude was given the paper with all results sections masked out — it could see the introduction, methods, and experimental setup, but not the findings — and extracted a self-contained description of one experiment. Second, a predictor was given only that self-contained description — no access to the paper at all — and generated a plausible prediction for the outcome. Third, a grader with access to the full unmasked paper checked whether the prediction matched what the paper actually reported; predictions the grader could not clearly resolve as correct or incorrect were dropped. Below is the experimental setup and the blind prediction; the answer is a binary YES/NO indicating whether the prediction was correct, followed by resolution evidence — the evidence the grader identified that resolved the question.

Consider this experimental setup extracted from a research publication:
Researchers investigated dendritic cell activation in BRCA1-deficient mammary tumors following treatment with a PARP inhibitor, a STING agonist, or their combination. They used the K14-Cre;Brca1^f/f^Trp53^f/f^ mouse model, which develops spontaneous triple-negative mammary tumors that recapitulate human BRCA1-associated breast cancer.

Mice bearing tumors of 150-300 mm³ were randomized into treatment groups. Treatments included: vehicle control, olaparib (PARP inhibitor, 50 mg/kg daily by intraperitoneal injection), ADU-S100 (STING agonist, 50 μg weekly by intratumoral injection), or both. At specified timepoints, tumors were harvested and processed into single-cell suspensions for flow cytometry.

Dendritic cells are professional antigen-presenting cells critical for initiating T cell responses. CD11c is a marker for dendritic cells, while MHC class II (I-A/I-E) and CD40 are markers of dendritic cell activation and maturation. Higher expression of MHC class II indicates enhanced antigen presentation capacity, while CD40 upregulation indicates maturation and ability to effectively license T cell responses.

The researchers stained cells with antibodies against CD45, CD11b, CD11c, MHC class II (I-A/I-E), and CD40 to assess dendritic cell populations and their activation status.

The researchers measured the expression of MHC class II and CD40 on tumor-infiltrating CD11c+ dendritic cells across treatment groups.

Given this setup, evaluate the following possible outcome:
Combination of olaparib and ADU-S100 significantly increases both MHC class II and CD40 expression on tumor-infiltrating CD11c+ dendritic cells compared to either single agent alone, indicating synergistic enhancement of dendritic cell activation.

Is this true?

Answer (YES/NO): YES